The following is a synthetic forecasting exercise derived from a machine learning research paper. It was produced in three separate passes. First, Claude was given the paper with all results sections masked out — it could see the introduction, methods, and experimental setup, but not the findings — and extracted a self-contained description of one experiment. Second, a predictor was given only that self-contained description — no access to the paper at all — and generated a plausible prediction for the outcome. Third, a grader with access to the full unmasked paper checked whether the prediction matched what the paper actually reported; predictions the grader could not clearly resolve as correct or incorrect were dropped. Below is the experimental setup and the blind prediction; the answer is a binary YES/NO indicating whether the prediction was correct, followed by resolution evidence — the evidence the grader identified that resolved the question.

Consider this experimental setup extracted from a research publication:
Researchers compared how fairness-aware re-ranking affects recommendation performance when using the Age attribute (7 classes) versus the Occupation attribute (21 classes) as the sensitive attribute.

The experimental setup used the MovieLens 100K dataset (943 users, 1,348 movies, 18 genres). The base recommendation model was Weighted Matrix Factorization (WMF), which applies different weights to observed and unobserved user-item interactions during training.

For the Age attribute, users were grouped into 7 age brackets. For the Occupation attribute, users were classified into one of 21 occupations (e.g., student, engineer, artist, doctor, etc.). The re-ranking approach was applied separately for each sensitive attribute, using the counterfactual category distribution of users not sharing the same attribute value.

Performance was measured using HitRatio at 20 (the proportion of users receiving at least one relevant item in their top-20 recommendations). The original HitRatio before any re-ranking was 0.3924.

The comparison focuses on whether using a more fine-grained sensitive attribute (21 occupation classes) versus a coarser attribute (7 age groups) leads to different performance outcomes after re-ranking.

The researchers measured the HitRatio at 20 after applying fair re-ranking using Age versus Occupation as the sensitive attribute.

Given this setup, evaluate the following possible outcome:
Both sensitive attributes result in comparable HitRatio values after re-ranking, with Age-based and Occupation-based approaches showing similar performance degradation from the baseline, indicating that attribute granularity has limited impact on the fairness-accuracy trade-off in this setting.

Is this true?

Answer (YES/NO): NO